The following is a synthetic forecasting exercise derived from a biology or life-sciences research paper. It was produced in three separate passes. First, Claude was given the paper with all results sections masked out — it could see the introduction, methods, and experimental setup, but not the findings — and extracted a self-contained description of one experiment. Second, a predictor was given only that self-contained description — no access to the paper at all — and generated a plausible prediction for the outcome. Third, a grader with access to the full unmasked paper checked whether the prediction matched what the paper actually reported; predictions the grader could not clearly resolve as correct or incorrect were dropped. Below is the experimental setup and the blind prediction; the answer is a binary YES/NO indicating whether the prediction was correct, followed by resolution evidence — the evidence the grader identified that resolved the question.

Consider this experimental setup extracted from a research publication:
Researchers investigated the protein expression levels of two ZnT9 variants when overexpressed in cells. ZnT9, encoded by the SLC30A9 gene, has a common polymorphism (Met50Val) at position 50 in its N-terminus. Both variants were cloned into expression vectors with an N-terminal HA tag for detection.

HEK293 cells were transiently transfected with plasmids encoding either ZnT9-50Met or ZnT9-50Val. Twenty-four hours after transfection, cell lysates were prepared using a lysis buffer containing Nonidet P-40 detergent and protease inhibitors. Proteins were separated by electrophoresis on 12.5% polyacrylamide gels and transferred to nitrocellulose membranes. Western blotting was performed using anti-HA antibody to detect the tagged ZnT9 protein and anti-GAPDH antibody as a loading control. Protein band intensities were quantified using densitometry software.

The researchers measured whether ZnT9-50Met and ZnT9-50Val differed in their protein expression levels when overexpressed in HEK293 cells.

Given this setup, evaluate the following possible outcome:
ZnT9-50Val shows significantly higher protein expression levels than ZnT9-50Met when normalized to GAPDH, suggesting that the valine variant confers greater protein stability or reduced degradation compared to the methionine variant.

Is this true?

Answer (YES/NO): NO